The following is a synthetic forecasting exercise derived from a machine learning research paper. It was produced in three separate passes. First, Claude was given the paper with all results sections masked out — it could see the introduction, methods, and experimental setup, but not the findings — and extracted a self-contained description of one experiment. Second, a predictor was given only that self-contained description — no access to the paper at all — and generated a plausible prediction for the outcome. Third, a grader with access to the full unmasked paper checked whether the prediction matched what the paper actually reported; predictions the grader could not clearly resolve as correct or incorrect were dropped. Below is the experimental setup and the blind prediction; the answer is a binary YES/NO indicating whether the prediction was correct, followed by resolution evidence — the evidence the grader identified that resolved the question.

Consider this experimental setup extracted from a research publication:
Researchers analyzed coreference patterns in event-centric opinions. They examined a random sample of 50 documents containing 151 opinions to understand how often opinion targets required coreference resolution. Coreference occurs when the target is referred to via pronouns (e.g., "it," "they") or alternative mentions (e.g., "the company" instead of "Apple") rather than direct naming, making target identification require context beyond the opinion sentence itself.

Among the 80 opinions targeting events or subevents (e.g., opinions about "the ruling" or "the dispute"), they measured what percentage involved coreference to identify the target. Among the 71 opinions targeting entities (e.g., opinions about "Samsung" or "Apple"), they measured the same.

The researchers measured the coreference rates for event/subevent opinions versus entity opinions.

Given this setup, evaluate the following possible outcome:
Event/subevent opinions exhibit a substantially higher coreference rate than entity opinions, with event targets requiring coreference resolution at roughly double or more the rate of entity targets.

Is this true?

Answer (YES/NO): YES